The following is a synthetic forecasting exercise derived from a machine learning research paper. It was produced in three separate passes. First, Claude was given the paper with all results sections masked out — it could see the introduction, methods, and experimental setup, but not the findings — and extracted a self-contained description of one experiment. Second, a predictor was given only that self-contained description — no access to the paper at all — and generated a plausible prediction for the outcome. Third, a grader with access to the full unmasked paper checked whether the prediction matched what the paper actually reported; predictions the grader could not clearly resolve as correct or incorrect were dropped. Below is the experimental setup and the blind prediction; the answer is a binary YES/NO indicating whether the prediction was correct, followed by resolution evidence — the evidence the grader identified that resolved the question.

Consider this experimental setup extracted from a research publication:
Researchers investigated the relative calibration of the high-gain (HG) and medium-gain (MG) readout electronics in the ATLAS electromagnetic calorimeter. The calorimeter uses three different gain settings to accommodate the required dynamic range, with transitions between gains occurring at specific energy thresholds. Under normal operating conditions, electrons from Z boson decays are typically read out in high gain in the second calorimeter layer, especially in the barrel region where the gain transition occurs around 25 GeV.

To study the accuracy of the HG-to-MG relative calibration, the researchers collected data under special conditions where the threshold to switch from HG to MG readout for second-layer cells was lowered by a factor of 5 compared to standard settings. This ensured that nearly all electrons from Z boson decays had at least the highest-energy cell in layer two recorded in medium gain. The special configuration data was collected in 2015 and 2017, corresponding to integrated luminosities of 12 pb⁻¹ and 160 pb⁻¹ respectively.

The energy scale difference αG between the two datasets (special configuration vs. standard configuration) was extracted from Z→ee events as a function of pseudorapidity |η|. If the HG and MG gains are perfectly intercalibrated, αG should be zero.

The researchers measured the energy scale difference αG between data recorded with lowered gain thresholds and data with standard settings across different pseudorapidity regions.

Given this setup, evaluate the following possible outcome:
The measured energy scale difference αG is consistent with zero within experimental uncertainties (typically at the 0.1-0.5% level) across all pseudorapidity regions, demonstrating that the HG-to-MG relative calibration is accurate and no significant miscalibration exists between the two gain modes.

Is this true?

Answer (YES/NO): NO